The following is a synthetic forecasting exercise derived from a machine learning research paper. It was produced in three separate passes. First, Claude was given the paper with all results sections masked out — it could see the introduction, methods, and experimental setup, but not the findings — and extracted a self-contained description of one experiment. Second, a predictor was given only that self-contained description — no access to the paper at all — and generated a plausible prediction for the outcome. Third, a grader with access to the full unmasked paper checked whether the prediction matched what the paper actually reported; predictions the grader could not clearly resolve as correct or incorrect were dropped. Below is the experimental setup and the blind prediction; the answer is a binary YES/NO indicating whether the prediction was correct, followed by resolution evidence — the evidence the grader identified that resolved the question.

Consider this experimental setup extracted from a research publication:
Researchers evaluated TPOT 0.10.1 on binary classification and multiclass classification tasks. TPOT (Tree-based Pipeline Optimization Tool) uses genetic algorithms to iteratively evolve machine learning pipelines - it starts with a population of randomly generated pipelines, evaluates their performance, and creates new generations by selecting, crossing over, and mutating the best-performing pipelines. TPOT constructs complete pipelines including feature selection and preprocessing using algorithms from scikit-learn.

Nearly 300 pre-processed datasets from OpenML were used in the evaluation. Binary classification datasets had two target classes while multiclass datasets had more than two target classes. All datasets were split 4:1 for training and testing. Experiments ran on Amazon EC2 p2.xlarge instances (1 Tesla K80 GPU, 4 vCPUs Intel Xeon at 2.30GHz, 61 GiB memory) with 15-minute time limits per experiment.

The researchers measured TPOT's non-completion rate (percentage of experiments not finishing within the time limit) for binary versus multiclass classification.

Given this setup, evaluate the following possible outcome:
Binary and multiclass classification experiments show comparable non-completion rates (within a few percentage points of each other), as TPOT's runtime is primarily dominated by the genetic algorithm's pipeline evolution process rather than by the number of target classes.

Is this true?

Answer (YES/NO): NO